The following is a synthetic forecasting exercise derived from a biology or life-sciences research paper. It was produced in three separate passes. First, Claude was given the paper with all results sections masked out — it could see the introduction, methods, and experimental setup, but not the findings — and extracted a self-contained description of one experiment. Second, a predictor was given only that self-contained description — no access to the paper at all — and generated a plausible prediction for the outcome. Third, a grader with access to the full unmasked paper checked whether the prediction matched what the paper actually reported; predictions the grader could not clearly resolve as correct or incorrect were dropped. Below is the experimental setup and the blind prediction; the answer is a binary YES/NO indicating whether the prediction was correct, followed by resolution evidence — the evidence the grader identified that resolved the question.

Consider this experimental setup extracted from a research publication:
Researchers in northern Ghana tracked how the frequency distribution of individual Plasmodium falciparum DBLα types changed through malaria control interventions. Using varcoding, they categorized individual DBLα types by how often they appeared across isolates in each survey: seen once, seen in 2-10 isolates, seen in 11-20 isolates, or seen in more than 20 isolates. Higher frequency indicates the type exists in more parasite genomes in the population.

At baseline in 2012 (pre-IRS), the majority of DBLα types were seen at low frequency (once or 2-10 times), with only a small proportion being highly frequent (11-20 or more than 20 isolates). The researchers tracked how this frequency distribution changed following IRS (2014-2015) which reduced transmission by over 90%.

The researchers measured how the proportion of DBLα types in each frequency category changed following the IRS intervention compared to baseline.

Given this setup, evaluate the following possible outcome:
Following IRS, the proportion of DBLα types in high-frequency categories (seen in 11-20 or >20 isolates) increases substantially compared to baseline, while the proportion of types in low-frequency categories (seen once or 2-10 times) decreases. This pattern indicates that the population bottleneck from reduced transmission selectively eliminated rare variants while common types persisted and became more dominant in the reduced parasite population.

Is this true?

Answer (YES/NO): NO